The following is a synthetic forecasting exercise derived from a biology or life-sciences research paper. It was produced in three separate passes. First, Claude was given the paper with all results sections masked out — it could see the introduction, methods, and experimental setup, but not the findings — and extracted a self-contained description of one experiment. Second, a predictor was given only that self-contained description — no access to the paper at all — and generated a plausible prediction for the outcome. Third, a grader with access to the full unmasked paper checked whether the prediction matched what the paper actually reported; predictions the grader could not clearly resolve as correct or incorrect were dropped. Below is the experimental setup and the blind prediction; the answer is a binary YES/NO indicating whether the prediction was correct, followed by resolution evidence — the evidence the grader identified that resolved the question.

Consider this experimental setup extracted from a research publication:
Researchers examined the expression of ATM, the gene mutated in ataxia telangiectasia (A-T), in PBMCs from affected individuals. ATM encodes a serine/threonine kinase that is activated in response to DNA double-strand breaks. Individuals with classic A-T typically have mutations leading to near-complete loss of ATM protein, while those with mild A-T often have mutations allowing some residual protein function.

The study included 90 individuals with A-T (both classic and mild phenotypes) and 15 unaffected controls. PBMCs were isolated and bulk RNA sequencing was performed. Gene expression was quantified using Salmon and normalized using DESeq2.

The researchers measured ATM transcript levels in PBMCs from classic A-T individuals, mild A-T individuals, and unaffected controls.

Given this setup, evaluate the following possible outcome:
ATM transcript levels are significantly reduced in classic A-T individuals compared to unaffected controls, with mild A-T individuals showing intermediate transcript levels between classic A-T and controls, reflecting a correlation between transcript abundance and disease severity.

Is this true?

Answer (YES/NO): YES